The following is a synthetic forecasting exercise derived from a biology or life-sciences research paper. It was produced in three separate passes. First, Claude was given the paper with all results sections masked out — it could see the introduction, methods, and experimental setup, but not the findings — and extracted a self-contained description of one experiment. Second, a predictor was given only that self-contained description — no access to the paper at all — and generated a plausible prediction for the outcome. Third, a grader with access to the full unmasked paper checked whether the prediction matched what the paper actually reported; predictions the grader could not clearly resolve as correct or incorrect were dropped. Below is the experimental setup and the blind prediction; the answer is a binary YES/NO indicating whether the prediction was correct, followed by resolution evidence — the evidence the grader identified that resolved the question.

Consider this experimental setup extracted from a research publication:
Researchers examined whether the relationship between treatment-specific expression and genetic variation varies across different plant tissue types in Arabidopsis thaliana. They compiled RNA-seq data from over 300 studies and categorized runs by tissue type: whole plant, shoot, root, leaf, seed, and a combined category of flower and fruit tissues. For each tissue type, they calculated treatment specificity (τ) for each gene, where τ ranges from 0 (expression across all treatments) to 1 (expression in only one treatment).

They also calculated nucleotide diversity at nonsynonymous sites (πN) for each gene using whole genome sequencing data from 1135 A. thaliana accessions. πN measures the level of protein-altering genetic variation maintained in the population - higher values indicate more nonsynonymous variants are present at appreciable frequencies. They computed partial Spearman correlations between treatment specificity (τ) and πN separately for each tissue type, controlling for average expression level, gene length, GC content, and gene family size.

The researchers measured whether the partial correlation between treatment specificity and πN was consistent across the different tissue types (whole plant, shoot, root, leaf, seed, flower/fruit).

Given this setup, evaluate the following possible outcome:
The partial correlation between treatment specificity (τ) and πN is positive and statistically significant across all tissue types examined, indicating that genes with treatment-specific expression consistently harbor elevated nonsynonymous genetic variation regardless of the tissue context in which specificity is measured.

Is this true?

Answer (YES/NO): YES